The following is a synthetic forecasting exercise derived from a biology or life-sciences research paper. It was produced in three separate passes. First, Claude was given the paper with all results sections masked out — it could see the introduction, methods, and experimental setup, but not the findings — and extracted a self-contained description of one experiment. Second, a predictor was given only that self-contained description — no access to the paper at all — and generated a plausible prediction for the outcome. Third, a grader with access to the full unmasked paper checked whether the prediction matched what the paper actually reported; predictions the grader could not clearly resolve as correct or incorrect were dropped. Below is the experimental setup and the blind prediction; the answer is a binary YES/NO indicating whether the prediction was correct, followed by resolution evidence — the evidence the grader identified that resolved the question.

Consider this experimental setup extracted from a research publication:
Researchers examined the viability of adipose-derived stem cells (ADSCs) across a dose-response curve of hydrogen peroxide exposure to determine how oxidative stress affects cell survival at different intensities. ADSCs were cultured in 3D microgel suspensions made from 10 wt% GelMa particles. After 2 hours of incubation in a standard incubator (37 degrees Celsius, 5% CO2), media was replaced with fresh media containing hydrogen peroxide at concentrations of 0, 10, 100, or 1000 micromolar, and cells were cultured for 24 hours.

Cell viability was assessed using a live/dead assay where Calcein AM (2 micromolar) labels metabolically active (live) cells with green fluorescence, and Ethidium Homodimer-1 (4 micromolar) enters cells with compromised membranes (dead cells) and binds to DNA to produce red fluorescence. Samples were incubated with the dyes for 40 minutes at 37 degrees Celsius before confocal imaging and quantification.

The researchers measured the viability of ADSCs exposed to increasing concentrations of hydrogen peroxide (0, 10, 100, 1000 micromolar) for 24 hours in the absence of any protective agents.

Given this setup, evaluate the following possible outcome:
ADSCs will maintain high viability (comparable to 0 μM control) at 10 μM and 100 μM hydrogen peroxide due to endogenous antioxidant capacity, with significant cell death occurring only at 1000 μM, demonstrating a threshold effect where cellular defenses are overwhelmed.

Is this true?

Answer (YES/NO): YES